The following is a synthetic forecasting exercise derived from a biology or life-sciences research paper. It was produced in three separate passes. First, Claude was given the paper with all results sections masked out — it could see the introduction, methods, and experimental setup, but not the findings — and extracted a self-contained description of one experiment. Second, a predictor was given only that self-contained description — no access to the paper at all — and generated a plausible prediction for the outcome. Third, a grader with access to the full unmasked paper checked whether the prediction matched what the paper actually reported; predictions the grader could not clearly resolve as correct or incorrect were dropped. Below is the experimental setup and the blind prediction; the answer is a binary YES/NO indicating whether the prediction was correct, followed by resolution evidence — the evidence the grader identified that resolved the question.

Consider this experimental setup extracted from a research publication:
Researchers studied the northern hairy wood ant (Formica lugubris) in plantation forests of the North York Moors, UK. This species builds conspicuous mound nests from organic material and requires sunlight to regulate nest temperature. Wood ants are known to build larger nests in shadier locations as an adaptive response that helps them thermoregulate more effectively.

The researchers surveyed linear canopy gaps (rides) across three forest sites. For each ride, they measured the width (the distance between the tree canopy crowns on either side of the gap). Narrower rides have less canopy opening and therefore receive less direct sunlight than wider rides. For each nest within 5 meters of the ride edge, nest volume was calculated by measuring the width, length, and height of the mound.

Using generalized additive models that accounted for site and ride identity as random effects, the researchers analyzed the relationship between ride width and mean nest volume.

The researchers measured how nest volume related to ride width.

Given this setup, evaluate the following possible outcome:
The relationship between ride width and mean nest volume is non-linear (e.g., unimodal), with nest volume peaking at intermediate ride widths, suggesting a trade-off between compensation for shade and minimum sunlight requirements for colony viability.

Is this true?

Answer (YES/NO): NO